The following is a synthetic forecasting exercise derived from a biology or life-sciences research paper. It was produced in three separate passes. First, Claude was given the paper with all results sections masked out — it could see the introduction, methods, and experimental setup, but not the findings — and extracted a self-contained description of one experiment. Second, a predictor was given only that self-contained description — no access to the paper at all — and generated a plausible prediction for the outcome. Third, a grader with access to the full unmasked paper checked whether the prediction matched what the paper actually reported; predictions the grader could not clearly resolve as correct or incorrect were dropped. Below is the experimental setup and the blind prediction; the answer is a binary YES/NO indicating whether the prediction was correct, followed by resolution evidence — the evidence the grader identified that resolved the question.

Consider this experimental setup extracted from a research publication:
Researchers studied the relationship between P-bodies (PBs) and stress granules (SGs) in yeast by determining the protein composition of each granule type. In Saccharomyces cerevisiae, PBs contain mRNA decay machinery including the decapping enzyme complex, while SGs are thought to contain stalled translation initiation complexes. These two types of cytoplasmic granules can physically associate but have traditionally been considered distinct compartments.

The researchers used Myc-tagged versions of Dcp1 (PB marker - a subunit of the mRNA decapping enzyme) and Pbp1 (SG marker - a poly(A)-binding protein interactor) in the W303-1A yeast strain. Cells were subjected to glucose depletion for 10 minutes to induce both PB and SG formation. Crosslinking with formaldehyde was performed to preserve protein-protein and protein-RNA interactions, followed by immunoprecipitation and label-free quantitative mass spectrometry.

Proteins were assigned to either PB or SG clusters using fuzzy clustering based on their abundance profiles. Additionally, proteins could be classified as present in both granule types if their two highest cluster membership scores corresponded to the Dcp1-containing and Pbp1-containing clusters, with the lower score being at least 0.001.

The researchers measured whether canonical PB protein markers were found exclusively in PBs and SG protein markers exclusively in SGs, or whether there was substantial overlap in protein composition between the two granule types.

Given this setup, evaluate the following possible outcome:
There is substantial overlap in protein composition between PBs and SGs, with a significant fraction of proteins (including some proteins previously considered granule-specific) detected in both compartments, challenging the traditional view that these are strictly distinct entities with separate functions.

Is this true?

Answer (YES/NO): YES